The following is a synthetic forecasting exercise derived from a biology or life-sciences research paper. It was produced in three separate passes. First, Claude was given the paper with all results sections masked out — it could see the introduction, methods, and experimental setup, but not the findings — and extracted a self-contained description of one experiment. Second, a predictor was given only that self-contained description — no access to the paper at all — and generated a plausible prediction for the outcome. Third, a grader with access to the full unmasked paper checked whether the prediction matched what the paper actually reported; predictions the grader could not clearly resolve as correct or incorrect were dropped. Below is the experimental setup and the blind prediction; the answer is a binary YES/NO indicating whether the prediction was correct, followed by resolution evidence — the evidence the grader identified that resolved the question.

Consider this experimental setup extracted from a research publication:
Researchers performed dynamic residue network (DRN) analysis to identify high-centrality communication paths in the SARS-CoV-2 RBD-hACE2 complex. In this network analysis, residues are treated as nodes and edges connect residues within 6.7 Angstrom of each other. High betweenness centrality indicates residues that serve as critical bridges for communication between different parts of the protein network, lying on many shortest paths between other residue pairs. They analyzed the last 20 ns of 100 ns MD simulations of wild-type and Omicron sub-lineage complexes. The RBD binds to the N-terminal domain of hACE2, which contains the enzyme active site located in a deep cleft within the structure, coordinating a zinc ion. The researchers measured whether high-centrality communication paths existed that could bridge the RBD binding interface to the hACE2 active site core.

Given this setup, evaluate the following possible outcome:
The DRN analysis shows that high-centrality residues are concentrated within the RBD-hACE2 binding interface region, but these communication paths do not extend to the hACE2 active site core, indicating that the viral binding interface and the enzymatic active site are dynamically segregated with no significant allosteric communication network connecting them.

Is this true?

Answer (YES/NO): NO